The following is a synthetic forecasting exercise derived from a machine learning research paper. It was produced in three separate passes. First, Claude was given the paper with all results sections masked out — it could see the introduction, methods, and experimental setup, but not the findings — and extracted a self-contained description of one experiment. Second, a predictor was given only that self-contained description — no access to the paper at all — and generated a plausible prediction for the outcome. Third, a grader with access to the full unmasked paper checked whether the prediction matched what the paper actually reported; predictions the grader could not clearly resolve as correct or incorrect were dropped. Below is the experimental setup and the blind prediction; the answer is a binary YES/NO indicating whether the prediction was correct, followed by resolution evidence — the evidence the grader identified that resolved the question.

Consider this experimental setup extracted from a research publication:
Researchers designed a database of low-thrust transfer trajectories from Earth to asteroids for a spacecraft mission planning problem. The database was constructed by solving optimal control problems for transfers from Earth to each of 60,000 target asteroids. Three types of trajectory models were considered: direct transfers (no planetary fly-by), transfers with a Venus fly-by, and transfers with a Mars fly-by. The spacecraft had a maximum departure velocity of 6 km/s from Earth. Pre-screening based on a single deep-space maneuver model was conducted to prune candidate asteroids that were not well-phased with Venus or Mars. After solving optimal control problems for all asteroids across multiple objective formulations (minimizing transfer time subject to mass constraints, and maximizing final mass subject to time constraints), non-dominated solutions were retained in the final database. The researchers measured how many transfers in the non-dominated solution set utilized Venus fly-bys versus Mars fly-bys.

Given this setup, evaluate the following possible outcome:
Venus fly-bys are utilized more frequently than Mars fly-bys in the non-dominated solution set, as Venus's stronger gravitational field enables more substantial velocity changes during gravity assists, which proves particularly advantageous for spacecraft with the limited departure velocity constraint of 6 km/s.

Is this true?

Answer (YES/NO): NO